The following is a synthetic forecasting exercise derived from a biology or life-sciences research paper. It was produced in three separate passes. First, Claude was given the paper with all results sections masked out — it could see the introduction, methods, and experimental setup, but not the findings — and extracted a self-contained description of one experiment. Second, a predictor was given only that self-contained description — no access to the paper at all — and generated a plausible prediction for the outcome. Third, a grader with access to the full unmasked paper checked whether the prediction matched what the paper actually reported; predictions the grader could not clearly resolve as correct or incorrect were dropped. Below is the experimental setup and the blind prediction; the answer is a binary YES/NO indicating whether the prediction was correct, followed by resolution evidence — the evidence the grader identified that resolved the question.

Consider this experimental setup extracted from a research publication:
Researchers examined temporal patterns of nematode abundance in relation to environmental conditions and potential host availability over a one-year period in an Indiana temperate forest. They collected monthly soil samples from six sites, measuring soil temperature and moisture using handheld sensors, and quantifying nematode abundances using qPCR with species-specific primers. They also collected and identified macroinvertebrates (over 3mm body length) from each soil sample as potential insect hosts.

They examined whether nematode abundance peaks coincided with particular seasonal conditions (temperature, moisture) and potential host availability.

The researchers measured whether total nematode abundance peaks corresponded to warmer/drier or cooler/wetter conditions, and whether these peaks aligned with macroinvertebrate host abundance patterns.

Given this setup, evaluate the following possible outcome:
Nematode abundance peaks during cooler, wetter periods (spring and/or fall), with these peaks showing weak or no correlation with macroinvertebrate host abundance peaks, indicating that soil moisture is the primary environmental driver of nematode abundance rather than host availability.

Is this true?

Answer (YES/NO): NO